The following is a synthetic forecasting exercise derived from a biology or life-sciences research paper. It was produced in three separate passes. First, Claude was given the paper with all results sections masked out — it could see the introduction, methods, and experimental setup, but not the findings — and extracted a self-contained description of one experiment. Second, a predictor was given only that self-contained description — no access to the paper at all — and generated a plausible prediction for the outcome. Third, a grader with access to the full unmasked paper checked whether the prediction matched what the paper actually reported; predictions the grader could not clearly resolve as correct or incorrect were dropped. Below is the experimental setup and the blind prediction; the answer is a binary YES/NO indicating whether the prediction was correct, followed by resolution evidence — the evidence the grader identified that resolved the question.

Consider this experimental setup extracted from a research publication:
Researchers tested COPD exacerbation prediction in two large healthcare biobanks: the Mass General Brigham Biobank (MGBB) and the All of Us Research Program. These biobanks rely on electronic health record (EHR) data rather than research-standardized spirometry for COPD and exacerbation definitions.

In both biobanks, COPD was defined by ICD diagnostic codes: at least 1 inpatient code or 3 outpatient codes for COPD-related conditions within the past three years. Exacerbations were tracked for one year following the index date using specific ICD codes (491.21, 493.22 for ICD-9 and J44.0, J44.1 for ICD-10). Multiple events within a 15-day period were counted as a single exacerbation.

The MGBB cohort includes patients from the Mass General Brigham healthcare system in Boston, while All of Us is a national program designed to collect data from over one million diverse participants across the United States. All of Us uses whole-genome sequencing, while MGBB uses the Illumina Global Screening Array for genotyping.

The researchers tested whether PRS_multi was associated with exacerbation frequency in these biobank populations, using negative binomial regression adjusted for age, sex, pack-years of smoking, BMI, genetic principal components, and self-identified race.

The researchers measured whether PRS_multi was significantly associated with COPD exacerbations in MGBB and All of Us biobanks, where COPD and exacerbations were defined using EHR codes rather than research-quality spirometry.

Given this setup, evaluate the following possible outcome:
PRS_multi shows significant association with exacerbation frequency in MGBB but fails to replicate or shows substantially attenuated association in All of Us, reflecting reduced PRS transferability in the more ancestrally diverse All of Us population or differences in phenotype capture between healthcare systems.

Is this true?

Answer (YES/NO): NO